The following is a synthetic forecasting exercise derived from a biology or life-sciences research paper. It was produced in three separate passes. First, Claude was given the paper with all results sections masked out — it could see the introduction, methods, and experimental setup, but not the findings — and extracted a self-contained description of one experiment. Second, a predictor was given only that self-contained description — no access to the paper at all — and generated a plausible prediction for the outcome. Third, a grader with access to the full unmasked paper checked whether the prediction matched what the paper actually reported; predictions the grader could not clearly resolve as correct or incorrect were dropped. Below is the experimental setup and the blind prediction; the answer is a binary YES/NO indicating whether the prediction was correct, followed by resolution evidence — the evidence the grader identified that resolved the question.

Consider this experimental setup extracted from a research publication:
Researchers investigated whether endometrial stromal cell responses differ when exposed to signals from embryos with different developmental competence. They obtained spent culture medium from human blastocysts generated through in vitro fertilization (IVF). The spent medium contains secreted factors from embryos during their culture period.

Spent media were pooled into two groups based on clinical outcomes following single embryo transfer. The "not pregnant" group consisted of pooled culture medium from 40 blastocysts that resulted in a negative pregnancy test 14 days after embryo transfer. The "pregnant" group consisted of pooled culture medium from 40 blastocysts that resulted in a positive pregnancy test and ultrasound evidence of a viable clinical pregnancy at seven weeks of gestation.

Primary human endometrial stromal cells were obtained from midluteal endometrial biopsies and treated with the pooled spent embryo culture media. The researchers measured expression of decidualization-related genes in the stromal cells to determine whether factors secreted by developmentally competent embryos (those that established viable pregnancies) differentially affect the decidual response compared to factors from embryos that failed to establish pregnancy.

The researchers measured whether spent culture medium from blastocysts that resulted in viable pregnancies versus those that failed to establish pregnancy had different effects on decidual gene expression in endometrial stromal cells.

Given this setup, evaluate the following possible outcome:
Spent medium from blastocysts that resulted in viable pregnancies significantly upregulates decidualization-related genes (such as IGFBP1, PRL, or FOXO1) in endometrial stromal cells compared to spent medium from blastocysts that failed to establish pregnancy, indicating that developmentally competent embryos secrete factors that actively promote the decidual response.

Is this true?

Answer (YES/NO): NO